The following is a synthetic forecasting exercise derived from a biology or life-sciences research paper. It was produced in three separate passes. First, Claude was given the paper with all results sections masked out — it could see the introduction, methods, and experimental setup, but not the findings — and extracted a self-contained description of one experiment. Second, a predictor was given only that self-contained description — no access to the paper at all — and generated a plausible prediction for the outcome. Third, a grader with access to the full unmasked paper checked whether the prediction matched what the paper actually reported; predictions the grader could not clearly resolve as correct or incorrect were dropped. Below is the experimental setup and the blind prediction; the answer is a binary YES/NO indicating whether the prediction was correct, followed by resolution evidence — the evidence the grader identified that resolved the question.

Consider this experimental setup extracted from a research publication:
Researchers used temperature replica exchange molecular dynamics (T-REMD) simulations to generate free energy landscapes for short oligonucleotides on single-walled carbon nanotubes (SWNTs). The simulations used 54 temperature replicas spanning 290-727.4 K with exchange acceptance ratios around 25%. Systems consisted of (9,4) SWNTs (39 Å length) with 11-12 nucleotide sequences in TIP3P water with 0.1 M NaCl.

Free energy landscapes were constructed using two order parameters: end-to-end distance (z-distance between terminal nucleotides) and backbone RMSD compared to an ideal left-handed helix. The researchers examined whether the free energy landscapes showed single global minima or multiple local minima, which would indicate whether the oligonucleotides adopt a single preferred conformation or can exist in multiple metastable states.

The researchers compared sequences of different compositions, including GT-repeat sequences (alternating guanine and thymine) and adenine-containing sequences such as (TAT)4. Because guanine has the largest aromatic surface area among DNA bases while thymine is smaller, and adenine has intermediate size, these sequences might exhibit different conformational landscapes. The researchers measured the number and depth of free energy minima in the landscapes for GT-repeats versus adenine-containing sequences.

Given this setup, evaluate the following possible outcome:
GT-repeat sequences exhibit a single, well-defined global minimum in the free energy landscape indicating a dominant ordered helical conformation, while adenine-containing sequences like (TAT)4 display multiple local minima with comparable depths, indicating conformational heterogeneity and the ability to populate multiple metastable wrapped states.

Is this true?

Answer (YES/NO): NO